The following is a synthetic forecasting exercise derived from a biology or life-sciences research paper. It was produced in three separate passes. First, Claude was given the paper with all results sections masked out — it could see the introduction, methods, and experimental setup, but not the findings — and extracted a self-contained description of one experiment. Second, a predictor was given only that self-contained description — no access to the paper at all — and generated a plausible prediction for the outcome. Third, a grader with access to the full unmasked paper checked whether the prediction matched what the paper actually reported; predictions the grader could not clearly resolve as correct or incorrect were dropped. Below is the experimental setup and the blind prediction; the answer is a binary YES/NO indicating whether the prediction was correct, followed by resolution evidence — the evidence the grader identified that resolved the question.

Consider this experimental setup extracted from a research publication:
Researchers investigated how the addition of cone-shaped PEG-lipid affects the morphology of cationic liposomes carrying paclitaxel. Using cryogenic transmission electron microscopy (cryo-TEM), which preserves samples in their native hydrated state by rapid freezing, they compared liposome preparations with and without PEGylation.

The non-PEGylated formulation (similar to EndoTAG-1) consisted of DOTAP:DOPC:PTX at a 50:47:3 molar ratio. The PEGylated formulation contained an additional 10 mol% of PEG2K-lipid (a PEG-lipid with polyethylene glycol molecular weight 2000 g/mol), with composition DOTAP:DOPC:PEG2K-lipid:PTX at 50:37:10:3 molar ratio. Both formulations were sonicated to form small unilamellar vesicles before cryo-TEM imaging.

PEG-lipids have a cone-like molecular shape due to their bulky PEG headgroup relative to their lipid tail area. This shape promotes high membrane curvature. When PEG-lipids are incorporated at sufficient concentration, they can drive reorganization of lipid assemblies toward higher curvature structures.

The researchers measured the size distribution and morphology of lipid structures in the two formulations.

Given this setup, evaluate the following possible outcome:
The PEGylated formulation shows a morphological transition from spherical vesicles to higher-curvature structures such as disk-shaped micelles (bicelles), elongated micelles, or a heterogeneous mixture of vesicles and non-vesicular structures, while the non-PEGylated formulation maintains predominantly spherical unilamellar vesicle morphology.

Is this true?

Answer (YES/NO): YES